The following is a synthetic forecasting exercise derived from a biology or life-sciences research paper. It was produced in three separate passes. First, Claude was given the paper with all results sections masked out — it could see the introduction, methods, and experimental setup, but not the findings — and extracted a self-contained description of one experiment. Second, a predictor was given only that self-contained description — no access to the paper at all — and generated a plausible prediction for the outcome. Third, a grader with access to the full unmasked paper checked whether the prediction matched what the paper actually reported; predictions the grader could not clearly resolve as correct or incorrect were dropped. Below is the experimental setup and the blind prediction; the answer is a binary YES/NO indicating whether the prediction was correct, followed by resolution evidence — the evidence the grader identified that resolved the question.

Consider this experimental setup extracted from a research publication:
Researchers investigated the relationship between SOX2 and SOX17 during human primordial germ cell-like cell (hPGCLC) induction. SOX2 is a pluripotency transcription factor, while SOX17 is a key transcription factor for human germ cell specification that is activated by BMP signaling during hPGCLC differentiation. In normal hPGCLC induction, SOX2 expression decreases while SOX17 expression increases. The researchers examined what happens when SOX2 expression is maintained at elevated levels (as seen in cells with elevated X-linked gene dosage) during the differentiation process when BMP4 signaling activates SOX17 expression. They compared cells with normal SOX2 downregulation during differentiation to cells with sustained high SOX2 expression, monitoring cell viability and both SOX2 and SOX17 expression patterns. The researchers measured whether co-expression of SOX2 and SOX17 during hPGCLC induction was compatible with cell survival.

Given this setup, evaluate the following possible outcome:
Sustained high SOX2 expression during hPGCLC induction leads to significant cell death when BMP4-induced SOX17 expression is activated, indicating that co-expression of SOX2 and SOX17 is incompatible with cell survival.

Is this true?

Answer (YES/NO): YES